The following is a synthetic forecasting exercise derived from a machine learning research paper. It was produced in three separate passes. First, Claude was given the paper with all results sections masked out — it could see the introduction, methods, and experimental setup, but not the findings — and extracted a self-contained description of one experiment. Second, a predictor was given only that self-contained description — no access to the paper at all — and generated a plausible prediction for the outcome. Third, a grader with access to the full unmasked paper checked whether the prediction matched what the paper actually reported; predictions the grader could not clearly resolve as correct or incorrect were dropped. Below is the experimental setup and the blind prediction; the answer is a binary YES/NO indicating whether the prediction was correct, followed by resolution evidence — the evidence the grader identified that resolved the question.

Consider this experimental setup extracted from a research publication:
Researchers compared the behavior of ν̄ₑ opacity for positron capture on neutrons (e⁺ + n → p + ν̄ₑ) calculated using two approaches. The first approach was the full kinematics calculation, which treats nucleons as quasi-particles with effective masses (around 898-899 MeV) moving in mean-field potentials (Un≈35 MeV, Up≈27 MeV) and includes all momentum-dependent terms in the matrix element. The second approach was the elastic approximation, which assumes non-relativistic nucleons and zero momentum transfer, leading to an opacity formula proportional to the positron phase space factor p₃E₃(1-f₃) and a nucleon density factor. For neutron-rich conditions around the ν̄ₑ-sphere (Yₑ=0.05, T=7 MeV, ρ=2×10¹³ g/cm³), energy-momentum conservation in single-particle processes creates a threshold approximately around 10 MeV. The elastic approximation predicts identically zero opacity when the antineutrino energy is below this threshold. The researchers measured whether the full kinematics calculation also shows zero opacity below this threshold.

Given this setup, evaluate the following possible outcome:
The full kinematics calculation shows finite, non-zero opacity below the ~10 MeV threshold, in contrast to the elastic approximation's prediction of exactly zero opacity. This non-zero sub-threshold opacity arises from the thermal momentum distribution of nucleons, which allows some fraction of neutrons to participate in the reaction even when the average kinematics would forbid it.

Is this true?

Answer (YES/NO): YES